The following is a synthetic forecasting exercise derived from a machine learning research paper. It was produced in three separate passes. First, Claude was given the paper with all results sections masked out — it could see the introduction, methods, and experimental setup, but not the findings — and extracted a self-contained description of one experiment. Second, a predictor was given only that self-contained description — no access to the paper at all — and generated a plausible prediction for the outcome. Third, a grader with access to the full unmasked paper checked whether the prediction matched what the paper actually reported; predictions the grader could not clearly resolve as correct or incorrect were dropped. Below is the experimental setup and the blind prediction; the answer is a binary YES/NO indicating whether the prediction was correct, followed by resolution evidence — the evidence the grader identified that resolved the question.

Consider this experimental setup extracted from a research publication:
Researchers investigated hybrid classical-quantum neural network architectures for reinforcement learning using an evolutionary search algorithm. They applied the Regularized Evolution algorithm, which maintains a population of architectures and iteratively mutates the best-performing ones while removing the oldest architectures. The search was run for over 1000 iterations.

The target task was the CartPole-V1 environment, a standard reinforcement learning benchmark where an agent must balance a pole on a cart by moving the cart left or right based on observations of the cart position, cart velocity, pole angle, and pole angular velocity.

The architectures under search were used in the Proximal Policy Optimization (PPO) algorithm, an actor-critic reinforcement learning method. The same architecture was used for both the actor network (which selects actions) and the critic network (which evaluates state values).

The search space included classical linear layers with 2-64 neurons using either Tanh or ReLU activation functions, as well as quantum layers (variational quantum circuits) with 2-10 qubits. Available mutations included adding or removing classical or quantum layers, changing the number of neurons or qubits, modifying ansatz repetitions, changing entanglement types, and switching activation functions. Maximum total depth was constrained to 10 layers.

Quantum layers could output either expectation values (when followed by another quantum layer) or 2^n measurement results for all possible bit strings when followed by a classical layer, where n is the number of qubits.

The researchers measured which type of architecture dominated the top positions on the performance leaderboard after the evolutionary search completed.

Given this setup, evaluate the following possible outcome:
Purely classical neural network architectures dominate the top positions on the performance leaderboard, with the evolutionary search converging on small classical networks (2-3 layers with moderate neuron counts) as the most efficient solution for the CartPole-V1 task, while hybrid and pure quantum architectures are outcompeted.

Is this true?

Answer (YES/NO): NO